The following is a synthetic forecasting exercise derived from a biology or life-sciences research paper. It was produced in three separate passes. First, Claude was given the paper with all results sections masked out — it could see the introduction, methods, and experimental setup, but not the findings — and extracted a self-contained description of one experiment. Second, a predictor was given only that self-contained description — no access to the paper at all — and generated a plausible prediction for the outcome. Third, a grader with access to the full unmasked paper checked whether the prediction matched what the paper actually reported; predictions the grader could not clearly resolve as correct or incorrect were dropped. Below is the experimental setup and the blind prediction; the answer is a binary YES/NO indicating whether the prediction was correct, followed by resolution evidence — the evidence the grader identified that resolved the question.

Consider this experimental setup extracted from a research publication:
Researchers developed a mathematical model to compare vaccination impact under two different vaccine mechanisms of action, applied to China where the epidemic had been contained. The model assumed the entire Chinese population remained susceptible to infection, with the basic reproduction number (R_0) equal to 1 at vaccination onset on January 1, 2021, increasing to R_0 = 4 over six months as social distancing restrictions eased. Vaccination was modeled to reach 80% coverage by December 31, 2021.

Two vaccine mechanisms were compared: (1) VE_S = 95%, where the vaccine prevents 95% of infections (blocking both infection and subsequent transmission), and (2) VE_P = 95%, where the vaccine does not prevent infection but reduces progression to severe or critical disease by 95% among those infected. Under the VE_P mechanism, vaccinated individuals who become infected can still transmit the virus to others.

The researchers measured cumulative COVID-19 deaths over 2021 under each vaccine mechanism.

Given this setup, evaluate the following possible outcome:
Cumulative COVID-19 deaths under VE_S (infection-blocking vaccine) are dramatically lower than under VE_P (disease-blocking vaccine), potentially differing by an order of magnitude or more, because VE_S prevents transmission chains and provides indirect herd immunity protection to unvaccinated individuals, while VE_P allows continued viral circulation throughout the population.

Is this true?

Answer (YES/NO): NO